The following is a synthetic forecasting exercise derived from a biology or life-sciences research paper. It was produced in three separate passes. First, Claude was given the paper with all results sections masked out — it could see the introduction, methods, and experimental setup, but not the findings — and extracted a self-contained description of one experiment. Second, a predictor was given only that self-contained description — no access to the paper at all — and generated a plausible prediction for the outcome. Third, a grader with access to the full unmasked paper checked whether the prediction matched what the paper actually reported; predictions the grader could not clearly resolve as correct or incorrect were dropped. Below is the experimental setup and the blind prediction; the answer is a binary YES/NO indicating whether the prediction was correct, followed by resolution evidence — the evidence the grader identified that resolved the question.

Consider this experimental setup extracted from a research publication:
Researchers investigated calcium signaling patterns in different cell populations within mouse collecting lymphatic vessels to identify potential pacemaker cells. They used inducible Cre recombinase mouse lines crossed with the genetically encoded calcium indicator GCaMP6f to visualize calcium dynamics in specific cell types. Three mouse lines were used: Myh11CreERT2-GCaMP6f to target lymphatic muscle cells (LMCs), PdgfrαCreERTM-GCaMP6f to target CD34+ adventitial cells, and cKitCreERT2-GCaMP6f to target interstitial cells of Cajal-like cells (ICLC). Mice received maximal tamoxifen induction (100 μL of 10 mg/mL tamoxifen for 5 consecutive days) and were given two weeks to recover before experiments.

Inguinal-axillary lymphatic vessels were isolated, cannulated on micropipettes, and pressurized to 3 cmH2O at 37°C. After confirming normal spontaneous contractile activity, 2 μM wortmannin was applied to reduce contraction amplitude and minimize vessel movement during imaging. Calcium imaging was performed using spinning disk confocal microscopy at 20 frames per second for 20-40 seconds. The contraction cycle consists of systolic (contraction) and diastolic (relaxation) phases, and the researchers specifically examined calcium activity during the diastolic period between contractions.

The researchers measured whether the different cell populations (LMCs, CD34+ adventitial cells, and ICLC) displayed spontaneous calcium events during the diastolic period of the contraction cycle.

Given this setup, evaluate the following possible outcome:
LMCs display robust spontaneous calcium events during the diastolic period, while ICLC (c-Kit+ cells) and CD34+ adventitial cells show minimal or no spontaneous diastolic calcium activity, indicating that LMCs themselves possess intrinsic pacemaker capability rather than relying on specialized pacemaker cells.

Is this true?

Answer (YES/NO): YES